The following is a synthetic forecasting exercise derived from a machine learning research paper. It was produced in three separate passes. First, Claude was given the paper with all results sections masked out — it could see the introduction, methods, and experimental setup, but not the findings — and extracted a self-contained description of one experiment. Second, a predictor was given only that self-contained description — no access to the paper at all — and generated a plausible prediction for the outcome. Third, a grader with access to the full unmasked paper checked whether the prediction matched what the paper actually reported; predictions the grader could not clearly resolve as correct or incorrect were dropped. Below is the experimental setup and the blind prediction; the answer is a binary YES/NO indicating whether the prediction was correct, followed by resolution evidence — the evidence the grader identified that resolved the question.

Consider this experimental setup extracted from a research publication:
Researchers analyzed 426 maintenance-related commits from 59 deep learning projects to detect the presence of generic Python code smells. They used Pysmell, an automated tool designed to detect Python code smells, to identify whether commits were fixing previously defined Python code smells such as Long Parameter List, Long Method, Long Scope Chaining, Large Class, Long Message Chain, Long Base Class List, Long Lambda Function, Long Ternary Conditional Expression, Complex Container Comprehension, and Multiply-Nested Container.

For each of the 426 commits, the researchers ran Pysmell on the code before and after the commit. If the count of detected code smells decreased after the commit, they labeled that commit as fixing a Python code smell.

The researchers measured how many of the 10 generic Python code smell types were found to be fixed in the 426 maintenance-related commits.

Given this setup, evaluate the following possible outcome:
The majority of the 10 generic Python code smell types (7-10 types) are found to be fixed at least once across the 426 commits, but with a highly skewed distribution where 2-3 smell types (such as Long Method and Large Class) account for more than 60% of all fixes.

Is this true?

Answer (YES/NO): NO